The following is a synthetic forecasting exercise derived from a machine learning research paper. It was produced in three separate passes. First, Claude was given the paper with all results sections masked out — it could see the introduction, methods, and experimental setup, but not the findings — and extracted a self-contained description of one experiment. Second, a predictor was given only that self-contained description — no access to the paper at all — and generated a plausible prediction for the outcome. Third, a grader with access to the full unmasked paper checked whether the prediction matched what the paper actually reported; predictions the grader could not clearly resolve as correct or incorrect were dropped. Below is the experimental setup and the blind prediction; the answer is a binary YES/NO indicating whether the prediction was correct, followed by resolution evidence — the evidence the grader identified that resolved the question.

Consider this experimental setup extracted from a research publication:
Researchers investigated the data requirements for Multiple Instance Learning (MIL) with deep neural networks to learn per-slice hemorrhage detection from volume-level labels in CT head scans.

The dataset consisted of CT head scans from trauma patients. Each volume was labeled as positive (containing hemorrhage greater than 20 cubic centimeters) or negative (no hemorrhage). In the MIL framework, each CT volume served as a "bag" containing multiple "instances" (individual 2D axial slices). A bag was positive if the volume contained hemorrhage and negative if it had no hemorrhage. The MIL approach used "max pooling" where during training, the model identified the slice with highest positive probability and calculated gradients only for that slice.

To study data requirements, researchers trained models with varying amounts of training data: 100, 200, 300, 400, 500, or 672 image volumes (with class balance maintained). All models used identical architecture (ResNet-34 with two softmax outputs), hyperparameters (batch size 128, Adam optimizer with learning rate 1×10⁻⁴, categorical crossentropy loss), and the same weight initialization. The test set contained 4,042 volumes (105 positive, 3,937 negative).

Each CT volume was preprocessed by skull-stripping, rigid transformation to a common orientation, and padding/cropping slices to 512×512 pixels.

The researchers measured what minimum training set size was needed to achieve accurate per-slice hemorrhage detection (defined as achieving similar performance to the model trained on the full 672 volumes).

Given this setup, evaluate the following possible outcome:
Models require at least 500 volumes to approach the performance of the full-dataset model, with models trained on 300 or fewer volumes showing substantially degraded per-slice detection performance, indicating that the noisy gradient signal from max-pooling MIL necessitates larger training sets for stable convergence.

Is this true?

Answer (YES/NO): NO